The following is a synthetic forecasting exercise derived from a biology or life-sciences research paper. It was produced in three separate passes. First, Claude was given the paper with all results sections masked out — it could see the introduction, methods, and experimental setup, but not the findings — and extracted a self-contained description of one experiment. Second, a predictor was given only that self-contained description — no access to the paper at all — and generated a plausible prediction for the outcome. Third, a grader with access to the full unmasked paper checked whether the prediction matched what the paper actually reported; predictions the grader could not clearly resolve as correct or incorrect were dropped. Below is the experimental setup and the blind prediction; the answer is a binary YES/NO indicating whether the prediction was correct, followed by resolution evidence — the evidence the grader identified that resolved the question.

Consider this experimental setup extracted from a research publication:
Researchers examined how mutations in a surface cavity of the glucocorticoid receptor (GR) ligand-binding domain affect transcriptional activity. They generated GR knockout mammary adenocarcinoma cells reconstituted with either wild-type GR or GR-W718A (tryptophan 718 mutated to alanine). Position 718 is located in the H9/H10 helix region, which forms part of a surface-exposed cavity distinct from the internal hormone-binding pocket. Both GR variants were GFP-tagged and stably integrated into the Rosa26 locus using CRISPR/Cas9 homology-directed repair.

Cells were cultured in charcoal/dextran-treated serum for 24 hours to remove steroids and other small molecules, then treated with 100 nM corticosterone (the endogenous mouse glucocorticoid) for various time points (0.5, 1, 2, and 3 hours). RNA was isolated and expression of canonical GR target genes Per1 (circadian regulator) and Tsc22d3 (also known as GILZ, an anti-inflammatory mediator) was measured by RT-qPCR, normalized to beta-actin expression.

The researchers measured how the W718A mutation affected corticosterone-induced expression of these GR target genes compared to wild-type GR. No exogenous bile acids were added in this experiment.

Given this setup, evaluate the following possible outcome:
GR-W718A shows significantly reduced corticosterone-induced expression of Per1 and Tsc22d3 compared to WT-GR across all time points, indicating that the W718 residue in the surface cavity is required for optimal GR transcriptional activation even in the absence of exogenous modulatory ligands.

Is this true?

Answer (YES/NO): NO